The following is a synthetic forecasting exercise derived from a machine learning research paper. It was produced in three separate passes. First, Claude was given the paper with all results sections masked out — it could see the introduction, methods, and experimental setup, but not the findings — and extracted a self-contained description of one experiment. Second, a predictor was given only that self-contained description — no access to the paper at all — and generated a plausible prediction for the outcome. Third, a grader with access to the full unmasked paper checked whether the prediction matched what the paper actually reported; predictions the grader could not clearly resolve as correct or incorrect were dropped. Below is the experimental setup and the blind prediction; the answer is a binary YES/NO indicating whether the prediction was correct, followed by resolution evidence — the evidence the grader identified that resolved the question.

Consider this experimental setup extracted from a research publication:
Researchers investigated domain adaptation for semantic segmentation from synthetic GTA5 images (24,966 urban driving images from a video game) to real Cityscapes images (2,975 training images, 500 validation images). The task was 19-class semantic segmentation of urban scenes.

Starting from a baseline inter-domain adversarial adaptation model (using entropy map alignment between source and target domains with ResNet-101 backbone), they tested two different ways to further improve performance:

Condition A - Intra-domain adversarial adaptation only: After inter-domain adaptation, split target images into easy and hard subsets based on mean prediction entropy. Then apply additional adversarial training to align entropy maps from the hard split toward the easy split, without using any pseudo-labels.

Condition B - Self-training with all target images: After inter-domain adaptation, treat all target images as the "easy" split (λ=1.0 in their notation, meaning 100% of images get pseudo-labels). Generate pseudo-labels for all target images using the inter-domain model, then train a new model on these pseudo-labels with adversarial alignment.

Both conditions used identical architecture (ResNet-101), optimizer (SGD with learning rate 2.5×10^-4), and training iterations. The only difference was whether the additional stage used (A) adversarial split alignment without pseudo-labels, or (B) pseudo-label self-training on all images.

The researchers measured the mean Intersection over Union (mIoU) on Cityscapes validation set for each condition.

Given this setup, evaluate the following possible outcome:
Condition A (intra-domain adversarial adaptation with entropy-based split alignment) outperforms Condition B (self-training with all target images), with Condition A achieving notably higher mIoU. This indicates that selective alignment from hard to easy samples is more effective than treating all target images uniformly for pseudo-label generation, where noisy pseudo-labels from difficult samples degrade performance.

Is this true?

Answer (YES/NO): NO